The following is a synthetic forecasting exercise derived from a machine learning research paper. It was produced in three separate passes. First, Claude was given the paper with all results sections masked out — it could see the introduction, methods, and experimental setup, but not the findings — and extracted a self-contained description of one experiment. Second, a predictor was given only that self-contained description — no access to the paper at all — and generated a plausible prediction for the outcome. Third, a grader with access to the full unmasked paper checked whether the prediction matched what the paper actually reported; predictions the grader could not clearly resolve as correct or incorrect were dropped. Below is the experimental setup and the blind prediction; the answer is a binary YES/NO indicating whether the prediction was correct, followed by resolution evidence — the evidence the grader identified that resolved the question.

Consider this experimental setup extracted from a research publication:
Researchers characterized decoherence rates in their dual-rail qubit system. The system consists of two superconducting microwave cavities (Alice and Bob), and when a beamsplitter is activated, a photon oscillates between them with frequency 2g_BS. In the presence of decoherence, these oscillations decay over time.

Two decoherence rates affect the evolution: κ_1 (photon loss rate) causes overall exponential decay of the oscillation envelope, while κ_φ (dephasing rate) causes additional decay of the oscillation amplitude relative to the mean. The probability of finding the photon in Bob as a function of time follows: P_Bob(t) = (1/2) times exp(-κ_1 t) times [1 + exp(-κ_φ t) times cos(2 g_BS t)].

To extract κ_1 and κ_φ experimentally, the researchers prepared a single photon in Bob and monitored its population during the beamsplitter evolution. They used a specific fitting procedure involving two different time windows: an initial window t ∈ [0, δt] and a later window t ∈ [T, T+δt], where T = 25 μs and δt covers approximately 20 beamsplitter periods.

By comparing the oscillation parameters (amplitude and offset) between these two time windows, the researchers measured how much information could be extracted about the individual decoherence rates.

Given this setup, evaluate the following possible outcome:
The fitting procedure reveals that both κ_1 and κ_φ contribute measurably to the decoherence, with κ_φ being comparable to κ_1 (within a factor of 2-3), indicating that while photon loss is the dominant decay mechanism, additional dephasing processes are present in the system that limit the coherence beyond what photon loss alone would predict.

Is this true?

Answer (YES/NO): YES